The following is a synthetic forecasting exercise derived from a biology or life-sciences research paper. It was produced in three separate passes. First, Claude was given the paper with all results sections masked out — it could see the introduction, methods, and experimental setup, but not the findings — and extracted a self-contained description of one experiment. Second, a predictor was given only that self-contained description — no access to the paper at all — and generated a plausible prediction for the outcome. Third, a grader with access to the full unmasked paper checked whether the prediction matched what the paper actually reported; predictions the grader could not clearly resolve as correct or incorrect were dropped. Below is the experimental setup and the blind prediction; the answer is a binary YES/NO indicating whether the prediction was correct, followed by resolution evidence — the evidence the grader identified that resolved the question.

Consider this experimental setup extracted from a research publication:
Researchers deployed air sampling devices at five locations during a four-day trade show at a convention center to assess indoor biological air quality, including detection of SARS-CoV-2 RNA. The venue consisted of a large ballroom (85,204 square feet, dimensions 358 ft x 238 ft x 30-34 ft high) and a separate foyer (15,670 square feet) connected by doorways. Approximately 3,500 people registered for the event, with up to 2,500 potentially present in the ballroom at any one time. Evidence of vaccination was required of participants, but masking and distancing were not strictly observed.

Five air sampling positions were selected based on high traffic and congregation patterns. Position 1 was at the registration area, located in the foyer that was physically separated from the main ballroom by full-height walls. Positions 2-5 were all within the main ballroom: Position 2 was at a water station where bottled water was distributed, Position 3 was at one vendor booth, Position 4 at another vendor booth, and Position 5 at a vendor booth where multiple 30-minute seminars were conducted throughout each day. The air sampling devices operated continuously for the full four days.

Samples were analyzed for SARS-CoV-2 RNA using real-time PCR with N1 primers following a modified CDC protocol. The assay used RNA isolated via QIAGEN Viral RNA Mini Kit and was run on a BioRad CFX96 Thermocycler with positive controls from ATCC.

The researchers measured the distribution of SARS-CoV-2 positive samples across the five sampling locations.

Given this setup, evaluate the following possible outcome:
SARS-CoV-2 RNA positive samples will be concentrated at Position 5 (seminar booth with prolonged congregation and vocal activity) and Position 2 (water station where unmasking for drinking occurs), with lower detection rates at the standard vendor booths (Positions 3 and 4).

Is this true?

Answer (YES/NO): NO